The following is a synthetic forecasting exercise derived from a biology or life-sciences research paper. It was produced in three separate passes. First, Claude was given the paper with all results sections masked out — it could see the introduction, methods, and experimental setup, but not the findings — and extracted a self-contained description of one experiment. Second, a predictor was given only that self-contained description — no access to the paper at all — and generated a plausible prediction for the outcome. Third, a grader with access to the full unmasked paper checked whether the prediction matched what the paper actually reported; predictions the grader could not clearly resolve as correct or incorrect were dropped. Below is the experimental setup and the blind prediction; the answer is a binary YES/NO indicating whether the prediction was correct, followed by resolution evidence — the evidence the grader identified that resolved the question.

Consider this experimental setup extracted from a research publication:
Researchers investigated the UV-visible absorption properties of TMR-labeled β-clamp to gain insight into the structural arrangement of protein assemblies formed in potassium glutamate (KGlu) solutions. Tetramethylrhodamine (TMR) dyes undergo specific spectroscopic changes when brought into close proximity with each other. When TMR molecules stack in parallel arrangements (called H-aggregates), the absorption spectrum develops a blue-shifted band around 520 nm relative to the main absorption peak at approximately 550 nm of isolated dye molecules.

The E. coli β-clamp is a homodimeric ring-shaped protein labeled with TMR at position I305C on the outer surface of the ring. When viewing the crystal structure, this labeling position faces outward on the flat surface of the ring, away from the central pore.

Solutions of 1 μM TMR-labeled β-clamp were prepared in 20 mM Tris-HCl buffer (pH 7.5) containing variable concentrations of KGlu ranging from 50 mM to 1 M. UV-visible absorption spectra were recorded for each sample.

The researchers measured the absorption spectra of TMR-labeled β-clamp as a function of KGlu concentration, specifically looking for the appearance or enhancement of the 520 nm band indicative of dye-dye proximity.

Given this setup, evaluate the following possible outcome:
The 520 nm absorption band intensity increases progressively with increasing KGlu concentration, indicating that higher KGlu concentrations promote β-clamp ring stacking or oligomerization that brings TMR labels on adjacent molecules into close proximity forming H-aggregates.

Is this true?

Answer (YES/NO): YES